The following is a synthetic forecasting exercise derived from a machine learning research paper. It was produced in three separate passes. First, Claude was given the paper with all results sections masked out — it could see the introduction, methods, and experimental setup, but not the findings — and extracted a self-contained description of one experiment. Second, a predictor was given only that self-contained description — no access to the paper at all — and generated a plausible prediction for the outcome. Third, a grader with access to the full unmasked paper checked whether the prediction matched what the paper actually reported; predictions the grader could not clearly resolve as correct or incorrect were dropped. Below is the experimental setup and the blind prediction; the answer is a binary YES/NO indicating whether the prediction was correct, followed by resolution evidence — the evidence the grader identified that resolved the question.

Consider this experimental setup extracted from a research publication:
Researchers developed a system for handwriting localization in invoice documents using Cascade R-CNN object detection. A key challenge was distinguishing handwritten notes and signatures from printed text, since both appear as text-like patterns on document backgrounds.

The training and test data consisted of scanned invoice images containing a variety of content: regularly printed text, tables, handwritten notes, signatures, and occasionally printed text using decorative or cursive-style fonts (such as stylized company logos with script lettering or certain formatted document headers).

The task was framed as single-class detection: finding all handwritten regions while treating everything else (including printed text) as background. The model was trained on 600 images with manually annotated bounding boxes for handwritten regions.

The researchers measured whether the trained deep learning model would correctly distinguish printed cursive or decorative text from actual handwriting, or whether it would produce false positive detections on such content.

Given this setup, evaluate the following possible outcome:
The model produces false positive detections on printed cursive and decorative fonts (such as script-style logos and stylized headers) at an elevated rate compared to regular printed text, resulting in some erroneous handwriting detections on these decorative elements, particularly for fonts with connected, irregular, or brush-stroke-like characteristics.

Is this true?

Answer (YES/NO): YES